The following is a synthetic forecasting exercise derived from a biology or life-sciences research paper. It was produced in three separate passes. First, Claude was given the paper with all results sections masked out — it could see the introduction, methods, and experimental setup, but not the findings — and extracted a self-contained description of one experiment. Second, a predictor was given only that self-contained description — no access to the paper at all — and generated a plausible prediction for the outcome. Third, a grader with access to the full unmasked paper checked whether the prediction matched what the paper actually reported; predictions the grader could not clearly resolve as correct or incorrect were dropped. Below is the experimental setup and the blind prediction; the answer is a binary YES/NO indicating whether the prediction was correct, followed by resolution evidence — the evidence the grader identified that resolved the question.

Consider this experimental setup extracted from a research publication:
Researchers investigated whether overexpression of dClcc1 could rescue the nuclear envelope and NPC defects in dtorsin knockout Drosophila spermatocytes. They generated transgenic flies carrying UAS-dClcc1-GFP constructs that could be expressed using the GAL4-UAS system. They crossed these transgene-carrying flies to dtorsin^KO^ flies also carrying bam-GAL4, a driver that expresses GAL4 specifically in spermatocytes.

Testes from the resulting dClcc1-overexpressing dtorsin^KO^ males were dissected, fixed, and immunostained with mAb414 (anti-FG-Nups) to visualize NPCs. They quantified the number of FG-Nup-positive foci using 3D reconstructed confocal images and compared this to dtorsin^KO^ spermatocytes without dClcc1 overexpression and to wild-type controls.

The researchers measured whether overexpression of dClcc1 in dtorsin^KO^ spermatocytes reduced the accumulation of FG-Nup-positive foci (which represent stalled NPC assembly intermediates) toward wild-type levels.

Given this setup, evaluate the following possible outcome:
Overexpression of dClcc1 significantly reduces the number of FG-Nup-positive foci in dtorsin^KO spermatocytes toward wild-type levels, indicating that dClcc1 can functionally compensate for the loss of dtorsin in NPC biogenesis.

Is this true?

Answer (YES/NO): YES